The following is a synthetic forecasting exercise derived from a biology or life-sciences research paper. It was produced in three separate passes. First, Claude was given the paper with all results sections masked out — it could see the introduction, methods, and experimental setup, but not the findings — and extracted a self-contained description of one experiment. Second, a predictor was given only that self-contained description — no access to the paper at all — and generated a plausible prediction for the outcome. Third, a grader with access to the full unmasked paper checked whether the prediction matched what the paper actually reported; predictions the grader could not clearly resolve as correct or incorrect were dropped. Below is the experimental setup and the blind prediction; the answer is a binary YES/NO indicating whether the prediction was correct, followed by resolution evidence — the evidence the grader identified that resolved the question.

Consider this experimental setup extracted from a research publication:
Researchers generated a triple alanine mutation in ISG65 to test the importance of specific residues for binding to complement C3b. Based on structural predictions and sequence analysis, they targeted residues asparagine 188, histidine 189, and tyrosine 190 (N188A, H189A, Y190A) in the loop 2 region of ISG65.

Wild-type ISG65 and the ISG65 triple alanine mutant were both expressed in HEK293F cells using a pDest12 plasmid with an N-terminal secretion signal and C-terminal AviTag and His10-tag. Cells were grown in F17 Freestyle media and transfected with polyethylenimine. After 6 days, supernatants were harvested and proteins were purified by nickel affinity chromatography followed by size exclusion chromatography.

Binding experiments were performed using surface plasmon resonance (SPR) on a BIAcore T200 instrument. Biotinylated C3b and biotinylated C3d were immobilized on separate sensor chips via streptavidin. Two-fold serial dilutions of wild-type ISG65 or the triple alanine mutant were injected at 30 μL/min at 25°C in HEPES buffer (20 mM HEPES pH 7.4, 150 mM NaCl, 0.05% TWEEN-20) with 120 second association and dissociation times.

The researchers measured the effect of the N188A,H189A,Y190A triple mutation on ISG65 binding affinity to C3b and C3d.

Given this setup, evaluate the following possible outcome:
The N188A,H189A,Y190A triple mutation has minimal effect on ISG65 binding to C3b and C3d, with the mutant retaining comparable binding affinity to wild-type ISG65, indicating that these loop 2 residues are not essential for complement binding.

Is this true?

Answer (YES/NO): NO